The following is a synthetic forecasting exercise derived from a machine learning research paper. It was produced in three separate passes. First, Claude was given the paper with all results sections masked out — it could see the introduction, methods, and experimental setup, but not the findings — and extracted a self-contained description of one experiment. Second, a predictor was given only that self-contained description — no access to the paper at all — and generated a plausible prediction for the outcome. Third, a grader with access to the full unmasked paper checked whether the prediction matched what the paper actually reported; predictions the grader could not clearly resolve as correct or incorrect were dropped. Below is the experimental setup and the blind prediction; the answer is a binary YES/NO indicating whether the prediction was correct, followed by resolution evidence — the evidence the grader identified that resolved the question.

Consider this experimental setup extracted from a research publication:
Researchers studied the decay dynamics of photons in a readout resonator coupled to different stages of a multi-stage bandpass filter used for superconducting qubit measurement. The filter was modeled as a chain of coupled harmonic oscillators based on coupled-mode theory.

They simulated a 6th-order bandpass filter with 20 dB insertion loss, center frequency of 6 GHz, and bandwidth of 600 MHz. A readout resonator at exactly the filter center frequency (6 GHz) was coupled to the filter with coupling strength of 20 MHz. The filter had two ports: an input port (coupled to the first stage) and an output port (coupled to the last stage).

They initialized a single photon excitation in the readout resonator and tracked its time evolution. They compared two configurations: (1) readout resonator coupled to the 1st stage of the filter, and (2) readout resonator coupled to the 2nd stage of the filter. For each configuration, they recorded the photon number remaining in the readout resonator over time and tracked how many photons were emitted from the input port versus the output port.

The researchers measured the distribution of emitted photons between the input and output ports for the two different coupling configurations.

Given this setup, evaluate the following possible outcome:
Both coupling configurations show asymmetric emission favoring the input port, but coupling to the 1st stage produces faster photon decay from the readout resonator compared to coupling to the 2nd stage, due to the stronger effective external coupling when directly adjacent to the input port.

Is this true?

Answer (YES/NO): NO